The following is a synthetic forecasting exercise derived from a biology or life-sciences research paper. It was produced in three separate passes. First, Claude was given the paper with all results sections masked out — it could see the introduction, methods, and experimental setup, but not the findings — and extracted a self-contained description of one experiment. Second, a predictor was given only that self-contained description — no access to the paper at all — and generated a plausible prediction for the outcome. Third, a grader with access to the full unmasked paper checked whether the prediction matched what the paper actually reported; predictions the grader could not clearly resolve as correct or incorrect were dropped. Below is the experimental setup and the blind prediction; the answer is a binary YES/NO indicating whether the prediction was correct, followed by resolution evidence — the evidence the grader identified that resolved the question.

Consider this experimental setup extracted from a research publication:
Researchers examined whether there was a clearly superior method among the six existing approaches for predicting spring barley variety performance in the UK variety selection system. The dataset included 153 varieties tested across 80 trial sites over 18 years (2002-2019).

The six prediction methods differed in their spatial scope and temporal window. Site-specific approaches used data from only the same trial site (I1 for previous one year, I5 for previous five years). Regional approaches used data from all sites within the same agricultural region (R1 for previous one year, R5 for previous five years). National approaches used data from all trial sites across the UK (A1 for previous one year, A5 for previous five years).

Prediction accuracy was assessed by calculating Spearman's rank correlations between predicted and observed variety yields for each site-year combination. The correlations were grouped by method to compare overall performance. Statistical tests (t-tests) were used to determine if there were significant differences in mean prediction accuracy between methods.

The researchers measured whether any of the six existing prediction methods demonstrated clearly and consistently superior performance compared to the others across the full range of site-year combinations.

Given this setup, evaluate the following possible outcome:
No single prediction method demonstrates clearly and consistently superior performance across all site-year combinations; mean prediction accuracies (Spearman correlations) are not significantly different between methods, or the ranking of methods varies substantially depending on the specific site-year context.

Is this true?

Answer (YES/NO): YES